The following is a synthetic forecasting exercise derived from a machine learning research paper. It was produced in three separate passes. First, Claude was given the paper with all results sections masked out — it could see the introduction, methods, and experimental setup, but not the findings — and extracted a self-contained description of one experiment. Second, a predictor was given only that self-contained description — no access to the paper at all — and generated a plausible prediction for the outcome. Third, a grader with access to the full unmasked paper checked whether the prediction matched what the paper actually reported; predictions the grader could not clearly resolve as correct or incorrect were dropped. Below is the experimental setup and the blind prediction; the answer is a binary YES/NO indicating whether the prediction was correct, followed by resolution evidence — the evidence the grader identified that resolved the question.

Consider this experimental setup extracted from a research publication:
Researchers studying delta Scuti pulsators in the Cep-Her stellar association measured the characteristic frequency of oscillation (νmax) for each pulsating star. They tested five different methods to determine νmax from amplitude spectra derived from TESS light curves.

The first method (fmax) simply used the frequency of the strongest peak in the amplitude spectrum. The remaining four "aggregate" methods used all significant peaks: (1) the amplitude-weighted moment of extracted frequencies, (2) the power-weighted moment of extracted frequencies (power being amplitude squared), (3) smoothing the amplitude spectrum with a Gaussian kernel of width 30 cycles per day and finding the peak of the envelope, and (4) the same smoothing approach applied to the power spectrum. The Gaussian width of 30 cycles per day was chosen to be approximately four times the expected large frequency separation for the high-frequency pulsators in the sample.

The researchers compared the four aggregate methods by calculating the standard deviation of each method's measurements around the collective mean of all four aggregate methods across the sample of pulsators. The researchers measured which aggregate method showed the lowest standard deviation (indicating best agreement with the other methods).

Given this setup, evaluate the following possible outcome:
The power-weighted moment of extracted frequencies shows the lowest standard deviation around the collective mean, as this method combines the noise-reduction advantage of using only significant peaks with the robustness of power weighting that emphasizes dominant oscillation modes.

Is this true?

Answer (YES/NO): YES